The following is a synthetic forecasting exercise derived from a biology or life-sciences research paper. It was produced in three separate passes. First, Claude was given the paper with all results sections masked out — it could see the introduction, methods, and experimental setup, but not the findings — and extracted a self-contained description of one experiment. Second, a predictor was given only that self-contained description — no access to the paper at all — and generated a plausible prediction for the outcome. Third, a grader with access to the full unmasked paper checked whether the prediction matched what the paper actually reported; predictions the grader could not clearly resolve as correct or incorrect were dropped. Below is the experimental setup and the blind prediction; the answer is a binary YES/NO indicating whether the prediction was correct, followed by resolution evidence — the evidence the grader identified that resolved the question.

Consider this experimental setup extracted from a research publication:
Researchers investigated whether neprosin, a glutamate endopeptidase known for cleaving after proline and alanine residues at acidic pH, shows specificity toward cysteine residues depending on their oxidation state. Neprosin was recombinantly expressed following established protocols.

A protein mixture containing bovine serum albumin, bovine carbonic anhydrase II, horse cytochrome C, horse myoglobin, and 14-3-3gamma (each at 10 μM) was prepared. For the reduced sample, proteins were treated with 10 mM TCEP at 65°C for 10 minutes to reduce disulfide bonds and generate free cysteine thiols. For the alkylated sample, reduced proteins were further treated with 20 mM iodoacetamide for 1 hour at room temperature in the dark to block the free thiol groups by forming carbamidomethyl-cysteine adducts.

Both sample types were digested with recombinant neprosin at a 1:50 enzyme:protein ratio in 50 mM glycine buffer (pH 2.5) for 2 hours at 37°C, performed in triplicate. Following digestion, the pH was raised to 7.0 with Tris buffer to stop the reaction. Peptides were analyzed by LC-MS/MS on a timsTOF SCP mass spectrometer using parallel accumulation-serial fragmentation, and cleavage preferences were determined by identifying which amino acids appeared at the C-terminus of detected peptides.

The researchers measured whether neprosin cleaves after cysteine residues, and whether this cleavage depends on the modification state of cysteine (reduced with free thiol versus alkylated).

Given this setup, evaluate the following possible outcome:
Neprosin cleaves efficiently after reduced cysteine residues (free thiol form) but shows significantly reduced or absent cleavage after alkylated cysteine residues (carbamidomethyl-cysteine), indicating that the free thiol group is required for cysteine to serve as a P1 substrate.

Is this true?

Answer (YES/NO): YES